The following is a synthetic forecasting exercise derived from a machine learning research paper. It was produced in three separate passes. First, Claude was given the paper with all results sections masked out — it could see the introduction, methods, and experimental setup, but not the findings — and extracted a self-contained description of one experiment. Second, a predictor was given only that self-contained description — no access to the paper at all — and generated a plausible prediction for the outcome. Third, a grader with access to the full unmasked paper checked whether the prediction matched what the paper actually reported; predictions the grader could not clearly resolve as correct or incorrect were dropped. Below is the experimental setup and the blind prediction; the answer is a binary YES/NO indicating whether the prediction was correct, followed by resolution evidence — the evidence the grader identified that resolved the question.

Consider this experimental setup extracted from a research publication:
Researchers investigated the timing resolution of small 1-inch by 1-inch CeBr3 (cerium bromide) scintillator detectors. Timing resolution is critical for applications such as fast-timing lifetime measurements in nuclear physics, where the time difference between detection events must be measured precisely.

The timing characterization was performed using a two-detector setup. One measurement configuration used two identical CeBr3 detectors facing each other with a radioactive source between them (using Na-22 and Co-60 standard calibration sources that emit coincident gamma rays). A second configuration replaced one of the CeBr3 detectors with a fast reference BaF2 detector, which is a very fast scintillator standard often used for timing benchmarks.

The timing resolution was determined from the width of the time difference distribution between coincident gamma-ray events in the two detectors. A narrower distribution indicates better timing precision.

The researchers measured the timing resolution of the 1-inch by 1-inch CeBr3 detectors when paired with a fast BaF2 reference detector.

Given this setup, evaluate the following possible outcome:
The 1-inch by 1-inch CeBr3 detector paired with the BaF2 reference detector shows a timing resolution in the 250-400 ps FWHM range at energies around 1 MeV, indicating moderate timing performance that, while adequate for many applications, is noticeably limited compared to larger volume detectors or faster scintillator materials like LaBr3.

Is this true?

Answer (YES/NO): NO